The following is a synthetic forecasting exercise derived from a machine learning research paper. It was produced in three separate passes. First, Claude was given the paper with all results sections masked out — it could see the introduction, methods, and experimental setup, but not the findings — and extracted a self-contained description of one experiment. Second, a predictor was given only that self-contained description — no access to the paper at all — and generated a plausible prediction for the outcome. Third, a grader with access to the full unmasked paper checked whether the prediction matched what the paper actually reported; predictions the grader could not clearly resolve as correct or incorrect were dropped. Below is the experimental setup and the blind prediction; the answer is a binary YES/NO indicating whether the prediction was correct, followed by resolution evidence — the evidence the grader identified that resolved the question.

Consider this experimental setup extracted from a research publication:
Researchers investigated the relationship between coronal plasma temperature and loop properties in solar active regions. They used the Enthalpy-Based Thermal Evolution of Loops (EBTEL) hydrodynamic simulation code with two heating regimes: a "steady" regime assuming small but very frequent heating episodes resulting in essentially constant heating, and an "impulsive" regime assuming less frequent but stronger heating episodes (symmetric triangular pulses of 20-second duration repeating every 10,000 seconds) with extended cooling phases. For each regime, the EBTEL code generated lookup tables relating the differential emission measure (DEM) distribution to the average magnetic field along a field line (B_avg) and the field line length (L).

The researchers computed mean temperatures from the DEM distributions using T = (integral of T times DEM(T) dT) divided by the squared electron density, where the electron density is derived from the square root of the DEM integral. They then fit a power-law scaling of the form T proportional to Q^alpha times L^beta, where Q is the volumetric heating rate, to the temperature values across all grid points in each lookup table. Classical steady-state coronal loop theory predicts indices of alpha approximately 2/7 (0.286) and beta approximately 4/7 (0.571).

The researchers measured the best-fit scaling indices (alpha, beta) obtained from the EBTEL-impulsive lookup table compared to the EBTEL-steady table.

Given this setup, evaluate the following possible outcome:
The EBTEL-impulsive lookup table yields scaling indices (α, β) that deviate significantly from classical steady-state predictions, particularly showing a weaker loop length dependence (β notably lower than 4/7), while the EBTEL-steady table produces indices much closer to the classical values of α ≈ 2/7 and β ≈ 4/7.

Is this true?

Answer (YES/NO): YES